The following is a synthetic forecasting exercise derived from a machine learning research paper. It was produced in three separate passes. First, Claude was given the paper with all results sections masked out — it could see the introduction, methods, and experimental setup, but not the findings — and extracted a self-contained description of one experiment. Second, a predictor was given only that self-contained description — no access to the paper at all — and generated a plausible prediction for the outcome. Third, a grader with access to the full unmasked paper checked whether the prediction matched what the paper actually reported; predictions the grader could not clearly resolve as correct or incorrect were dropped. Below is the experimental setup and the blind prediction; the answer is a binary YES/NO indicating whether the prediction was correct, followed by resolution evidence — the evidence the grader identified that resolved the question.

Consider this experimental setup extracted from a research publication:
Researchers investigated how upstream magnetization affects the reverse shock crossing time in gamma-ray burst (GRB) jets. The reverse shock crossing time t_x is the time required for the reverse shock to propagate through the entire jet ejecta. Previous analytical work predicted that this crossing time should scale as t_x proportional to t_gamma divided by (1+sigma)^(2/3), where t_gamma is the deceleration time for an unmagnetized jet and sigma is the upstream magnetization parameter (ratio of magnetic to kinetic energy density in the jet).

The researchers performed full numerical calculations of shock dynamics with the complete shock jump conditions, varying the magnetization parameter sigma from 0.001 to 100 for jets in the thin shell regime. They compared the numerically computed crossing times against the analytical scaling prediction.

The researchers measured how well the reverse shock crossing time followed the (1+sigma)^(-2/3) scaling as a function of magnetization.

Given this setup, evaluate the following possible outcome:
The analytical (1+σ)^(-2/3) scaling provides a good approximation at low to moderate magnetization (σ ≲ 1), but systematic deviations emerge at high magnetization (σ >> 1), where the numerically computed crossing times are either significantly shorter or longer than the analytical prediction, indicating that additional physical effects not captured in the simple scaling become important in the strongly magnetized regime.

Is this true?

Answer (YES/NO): NO